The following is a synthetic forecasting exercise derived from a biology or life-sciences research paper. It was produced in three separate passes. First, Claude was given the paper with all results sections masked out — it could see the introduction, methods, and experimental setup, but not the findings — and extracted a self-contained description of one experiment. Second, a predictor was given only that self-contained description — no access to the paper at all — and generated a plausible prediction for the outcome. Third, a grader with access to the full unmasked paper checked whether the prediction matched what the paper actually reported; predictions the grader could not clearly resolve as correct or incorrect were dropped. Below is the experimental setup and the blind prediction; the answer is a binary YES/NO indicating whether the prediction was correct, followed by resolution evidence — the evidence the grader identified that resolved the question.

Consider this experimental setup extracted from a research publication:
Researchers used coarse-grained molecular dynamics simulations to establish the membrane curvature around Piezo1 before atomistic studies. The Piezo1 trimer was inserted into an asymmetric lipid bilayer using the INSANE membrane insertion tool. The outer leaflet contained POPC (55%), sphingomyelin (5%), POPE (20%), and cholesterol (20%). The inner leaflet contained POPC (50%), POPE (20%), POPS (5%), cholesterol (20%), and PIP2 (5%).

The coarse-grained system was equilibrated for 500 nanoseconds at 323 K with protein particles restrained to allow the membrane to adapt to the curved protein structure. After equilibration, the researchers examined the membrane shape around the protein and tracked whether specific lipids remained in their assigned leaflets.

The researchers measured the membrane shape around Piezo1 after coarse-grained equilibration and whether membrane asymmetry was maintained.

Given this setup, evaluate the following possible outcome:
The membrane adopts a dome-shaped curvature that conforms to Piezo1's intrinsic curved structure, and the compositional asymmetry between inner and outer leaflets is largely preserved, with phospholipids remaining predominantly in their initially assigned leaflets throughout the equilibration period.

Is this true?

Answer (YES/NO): YES